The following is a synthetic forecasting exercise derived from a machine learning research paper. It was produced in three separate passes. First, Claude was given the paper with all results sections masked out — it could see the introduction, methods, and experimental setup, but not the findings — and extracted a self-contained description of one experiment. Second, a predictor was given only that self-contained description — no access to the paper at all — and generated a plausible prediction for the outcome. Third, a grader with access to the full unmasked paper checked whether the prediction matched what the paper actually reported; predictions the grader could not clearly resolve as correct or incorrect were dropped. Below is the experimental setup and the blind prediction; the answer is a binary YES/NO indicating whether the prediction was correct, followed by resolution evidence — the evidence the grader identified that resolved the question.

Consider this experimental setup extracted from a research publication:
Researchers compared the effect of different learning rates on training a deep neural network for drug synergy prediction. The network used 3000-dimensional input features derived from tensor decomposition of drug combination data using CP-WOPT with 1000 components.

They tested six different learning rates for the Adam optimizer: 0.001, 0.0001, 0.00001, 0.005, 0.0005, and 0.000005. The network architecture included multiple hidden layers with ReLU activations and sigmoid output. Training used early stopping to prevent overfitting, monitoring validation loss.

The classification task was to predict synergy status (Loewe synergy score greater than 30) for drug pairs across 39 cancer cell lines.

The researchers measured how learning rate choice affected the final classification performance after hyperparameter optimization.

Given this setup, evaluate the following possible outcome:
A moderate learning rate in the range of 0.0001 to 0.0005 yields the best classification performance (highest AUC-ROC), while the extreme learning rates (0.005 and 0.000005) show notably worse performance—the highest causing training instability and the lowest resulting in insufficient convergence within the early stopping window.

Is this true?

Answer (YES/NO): NO